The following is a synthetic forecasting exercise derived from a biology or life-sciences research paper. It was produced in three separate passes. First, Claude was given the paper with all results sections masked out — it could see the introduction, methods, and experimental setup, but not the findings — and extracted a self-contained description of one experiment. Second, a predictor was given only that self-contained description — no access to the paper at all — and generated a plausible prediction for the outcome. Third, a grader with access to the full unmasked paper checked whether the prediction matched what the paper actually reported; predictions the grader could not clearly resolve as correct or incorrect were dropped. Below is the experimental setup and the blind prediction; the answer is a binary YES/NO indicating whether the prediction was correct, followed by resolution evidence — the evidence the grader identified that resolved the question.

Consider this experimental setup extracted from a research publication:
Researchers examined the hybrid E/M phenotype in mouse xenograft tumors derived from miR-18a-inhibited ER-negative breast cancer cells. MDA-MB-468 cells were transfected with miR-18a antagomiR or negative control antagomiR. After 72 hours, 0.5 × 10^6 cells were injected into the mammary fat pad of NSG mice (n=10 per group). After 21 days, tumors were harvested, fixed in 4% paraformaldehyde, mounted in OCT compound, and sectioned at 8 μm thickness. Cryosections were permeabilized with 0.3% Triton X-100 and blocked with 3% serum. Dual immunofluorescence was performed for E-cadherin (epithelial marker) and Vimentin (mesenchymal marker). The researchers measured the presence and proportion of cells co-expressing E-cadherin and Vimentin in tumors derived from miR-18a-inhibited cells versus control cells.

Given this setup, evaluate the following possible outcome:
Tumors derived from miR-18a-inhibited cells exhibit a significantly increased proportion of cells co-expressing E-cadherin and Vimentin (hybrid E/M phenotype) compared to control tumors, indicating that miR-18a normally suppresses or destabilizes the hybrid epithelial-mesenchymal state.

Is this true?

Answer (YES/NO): YES